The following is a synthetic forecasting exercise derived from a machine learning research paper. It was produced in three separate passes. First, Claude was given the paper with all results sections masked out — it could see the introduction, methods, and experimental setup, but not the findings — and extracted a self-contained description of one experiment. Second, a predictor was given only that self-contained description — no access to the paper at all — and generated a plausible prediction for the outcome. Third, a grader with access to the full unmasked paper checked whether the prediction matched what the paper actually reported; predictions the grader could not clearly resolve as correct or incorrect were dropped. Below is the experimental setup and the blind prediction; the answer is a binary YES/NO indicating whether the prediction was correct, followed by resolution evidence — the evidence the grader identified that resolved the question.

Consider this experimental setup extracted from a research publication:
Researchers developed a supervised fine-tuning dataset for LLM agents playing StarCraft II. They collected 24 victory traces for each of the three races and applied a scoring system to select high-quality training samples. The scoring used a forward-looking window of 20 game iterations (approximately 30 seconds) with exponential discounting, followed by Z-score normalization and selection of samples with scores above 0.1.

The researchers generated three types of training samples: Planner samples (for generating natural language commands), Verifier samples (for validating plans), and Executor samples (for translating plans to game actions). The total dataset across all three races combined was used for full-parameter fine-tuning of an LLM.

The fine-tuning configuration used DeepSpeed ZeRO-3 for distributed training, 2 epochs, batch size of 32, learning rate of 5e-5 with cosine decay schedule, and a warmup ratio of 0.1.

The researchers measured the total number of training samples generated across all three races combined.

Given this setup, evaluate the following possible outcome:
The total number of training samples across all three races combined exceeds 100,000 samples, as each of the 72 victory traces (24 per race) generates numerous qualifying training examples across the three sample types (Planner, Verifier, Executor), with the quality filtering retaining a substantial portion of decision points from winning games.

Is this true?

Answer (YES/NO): NO